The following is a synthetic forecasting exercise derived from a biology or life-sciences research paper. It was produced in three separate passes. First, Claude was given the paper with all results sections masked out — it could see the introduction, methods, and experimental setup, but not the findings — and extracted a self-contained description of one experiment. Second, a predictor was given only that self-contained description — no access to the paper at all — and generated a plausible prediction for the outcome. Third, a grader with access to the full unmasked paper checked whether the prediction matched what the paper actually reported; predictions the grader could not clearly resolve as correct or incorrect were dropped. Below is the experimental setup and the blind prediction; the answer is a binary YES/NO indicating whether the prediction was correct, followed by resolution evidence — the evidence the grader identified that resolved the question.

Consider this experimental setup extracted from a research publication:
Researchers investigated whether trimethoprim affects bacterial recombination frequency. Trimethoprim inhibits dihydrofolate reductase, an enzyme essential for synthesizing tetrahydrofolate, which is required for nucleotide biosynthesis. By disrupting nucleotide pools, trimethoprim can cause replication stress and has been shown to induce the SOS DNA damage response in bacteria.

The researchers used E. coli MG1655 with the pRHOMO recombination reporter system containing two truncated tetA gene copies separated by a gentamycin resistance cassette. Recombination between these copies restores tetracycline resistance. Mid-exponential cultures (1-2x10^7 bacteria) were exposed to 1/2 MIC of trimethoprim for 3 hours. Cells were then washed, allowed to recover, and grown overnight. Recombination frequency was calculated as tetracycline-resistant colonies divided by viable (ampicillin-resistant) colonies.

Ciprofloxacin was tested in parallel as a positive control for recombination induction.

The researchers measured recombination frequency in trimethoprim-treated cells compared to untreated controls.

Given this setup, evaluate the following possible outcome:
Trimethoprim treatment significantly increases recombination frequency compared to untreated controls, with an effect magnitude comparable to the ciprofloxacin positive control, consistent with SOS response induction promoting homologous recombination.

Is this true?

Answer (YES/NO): NO